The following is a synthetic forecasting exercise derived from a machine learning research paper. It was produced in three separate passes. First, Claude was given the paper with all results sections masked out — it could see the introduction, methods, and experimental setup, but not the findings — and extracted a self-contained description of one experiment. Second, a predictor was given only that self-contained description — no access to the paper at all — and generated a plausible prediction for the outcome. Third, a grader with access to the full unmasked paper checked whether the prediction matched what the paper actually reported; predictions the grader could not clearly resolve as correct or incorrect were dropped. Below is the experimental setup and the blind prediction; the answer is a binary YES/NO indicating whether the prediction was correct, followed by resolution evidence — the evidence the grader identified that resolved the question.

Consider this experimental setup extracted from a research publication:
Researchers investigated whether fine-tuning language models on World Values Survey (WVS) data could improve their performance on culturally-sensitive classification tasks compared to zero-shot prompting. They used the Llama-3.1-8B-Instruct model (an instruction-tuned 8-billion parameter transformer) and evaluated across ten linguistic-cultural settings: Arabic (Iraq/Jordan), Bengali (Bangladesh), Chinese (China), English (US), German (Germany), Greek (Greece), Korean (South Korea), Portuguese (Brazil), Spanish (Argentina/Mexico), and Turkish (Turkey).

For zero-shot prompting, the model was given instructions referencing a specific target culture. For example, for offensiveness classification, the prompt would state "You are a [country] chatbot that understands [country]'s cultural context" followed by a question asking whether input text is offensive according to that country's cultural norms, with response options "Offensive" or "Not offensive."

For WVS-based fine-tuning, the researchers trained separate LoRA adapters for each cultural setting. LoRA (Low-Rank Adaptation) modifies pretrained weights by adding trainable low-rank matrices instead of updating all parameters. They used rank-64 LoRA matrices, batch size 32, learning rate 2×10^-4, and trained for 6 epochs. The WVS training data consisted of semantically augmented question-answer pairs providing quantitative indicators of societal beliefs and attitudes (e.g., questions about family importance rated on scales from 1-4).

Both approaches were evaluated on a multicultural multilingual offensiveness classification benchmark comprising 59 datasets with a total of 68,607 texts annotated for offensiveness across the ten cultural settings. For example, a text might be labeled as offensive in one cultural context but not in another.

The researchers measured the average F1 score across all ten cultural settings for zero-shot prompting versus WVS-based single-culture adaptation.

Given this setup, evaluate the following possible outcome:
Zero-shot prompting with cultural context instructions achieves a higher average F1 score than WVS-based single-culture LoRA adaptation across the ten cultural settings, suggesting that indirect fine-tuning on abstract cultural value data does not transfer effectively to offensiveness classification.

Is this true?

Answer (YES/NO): YES